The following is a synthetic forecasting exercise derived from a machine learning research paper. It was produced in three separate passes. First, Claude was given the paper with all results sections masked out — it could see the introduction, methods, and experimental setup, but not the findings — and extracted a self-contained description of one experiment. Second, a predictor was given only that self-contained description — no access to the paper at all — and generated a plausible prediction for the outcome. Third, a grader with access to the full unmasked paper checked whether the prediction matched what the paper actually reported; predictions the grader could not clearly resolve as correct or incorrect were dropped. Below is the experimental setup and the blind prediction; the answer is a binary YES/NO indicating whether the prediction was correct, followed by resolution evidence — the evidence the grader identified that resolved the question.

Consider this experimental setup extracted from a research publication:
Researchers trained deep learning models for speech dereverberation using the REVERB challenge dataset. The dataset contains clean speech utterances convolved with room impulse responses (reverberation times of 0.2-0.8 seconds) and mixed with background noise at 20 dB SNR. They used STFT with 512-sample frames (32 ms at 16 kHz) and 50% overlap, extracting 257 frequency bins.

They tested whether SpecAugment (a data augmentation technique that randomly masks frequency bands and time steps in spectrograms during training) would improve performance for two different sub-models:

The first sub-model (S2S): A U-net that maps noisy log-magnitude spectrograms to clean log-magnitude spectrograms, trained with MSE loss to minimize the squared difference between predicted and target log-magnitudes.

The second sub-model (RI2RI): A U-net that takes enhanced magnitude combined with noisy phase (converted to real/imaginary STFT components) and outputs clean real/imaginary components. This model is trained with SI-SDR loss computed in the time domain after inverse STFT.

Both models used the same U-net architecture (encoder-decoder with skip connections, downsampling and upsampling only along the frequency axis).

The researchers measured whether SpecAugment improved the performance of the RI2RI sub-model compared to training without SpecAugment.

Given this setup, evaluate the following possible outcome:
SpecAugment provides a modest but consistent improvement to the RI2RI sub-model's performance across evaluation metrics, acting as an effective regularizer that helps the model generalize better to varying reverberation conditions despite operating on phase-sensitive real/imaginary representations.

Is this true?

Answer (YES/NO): NO